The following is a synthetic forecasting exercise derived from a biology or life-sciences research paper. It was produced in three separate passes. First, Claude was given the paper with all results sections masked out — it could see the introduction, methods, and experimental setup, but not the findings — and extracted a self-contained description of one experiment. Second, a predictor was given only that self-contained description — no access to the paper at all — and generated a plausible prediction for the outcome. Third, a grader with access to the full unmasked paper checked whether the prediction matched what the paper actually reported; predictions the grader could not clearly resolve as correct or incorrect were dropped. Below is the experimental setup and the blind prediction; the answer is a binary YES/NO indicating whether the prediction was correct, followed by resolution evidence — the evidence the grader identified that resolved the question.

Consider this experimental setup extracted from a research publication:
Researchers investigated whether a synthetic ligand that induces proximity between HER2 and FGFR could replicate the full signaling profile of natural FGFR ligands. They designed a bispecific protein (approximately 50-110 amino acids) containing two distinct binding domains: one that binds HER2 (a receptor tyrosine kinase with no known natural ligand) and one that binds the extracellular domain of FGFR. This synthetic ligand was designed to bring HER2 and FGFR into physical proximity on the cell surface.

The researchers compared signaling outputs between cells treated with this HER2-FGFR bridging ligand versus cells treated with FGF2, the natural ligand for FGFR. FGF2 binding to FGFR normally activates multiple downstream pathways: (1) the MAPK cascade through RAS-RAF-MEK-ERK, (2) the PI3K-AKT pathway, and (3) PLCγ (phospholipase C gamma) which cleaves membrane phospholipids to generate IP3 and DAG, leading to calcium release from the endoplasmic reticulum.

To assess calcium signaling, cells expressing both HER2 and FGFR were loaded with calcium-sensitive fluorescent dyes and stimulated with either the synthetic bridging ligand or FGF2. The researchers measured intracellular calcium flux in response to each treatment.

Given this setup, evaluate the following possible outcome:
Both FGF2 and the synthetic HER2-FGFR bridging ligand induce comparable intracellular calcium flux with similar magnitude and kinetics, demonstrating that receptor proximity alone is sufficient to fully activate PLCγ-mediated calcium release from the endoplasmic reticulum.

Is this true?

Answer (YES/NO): NO